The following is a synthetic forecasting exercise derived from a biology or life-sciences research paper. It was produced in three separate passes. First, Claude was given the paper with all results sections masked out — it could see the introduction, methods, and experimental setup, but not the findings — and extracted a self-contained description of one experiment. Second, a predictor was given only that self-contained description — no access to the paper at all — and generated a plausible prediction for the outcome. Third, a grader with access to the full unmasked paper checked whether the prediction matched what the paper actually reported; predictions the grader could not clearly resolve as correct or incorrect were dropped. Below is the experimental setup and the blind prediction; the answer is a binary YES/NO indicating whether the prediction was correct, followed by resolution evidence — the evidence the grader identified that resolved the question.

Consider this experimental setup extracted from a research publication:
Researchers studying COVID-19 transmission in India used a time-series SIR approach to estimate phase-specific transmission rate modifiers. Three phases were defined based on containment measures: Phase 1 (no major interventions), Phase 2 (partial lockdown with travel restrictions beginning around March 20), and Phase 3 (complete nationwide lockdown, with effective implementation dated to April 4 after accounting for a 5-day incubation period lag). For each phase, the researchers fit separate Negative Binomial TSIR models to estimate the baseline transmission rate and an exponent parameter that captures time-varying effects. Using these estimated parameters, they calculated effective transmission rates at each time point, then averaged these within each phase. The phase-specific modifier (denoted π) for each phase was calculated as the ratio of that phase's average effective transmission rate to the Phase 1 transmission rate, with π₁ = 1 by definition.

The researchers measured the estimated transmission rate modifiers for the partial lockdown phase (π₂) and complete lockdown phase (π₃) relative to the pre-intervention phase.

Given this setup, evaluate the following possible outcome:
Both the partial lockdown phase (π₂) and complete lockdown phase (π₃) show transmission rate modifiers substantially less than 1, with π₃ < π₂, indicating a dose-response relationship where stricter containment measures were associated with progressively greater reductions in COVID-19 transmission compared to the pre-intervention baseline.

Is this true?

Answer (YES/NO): YES